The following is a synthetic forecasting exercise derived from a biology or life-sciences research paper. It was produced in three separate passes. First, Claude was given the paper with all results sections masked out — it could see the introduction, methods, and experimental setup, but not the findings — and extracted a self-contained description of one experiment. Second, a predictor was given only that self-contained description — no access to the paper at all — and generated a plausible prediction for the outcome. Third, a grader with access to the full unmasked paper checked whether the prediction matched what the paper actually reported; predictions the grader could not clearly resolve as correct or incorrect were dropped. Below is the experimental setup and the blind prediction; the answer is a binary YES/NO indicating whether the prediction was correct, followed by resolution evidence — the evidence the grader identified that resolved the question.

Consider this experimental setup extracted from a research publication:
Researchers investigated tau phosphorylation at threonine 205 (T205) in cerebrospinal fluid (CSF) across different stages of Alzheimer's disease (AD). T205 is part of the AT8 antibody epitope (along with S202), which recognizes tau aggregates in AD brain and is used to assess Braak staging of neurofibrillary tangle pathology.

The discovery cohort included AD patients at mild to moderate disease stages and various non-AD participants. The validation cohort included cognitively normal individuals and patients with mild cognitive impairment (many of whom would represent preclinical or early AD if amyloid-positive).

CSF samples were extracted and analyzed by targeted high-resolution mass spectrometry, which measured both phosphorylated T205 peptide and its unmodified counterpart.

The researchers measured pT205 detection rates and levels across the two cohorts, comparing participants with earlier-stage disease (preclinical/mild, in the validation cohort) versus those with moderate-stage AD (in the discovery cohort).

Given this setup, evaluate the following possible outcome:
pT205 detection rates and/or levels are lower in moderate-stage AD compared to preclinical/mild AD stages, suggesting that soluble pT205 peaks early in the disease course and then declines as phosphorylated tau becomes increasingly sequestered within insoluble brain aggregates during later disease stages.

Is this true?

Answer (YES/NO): NO